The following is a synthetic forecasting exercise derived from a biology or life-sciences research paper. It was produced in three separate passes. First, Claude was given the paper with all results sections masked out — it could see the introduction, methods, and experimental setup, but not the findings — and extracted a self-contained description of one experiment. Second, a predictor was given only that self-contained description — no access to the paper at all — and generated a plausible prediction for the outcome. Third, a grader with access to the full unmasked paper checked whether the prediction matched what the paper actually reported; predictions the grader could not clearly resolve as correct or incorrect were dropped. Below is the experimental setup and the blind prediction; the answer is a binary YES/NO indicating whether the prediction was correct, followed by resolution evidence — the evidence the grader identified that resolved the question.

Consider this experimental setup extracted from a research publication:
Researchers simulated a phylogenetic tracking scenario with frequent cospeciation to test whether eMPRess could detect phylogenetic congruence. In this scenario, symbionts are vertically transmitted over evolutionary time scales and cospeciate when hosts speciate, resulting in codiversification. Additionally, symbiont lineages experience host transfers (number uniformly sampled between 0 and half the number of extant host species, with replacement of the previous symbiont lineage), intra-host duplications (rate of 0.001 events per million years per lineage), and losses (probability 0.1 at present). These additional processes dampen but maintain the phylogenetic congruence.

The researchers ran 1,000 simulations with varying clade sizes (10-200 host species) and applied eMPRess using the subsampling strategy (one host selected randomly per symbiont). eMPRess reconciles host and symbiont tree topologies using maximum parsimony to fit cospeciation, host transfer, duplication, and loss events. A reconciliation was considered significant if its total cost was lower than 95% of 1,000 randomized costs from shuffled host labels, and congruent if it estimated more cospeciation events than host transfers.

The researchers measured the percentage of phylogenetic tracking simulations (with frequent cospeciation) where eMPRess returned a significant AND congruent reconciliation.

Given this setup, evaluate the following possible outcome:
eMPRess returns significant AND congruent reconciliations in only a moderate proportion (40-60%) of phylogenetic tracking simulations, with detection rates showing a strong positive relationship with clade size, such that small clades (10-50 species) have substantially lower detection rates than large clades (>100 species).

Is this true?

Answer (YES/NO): NO